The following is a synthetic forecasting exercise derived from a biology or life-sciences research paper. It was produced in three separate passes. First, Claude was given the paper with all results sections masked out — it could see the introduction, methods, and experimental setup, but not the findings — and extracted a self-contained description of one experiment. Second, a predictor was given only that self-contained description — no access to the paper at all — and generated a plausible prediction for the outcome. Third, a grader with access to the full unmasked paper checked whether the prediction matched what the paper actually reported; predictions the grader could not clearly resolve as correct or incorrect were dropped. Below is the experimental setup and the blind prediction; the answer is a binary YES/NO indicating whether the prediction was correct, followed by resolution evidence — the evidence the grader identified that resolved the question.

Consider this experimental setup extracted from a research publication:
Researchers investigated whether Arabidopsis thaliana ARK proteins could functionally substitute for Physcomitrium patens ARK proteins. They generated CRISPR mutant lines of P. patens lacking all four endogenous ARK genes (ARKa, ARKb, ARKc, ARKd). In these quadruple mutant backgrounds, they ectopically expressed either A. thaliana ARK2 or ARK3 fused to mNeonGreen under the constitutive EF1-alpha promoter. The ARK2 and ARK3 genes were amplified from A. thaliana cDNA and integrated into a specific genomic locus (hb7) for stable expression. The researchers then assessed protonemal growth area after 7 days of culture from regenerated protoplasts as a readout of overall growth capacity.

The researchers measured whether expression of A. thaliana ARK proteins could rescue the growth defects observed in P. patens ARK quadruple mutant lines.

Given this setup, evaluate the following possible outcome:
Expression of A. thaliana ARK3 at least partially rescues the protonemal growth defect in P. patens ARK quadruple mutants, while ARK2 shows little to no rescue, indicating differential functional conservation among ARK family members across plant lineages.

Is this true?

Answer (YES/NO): NO